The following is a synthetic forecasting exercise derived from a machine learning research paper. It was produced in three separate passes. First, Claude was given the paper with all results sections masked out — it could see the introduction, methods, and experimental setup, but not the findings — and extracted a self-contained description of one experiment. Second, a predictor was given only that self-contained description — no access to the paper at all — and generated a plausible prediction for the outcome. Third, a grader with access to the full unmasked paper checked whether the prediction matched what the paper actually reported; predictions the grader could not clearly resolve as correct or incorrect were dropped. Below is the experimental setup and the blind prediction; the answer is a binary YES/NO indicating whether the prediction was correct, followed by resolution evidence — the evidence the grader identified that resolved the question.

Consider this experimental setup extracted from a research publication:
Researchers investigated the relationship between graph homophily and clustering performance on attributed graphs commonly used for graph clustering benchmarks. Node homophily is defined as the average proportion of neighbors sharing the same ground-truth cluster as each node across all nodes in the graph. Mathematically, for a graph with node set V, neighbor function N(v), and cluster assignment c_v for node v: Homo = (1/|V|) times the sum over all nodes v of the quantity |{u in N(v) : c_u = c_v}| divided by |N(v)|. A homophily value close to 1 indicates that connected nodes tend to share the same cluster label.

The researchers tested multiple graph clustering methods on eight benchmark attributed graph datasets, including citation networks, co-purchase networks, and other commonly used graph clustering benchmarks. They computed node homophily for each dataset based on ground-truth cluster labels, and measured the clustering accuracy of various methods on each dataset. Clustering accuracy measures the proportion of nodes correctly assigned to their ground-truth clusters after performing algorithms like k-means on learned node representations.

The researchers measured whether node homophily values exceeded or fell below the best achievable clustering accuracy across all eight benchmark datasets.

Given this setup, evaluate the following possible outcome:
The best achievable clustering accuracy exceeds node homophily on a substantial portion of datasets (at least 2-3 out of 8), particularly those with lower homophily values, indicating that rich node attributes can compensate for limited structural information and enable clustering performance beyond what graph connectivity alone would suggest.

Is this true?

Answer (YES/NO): NO